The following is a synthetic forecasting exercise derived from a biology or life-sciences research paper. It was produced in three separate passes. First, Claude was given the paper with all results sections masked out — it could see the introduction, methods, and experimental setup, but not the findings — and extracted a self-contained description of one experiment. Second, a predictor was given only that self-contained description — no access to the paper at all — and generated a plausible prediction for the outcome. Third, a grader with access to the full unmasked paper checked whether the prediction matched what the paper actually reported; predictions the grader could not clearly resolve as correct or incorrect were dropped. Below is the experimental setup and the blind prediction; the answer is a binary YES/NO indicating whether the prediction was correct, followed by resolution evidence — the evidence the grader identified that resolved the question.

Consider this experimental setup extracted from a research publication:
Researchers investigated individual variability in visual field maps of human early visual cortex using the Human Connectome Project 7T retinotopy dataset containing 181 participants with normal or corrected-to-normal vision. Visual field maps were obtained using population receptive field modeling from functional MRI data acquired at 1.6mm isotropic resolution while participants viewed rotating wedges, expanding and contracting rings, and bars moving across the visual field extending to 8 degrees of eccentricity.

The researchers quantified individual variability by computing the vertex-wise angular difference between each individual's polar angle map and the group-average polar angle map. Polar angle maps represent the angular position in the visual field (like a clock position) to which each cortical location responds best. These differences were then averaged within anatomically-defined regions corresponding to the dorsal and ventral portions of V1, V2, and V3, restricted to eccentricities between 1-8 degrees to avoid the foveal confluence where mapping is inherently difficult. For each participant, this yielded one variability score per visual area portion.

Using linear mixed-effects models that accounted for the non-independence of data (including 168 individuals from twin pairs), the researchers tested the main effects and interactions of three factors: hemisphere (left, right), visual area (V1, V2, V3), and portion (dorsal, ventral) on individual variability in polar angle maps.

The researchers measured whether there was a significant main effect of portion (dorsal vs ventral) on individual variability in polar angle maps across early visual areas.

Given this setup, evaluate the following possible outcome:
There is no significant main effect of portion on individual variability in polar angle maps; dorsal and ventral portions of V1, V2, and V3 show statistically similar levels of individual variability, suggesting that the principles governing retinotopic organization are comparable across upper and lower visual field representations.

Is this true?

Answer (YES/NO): NO